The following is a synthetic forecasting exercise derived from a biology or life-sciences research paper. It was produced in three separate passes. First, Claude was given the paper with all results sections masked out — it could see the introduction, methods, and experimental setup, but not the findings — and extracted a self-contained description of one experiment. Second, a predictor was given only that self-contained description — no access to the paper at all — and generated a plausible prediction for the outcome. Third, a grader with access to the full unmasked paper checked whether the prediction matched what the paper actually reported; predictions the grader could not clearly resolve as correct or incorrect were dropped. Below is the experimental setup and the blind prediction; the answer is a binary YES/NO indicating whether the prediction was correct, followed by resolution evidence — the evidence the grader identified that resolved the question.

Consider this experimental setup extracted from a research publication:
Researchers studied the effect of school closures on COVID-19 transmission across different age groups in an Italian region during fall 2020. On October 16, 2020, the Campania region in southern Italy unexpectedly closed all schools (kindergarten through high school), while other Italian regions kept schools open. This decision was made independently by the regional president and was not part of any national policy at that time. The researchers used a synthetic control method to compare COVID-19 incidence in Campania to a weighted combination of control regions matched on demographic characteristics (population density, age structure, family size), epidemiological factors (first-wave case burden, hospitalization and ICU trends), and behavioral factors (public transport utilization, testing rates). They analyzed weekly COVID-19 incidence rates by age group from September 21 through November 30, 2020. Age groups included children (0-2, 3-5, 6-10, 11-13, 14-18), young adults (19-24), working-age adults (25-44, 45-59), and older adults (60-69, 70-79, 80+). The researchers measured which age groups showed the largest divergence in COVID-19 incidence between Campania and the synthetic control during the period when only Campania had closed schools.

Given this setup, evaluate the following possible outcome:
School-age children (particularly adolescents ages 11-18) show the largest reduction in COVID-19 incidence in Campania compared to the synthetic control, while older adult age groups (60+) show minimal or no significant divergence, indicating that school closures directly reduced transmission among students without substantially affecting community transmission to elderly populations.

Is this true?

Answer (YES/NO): NO